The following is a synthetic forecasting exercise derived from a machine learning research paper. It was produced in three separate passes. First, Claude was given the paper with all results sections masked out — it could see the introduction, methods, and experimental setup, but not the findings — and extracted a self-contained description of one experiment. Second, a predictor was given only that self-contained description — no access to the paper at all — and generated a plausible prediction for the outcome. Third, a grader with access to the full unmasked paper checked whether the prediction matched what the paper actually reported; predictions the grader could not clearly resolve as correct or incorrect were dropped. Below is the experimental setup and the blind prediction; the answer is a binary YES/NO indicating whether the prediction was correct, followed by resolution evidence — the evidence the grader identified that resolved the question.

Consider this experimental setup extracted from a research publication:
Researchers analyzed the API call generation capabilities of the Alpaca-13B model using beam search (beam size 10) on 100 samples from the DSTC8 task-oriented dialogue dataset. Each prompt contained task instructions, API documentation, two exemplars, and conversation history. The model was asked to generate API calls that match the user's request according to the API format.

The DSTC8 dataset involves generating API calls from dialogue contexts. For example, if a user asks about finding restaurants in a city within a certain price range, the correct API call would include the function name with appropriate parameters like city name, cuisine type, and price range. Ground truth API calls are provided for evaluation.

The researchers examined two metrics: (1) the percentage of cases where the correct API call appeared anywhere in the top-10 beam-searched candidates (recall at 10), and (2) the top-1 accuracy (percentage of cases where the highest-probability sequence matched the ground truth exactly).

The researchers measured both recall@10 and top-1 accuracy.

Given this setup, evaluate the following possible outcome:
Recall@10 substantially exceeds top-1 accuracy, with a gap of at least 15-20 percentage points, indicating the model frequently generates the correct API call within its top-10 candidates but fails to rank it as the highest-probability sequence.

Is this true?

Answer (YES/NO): YES